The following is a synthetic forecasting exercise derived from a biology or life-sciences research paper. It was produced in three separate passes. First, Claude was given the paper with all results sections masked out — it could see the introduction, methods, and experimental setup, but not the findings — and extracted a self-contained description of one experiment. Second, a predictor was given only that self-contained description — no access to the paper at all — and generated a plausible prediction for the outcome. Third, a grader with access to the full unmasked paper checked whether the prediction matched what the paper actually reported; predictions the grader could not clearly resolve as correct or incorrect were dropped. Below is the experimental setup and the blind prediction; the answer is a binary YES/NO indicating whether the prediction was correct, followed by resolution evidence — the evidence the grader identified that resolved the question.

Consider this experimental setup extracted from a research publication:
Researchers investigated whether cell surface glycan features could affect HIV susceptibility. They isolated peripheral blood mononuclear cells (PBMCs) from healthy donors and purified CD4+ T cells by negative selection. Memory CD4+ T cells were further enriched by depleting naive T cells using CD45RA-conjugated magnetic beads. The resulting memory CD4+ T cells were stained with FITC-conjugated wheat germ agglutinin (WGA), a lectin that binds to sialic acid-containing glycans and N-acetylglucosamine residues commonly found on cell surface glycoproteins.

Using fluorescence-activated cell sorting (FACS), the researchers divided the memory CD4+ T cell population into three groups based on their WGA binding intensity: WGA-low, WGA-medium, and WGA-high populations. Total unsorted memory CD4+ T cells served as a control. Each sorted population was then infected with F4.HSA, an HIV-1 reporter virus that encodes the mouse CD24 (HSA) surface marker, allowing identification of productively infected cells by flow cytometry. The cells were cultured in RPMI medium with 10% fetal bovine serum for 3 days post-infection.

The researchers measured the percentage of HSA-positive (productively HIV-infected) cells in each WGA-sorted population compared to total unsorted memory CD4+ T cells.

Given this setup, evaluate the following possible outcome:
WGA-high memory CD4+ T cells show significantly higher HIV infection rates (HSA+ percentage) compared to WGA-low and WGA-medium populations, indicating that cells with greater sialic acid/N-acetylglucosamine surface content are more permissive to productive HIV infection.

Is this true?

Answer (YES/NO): YES